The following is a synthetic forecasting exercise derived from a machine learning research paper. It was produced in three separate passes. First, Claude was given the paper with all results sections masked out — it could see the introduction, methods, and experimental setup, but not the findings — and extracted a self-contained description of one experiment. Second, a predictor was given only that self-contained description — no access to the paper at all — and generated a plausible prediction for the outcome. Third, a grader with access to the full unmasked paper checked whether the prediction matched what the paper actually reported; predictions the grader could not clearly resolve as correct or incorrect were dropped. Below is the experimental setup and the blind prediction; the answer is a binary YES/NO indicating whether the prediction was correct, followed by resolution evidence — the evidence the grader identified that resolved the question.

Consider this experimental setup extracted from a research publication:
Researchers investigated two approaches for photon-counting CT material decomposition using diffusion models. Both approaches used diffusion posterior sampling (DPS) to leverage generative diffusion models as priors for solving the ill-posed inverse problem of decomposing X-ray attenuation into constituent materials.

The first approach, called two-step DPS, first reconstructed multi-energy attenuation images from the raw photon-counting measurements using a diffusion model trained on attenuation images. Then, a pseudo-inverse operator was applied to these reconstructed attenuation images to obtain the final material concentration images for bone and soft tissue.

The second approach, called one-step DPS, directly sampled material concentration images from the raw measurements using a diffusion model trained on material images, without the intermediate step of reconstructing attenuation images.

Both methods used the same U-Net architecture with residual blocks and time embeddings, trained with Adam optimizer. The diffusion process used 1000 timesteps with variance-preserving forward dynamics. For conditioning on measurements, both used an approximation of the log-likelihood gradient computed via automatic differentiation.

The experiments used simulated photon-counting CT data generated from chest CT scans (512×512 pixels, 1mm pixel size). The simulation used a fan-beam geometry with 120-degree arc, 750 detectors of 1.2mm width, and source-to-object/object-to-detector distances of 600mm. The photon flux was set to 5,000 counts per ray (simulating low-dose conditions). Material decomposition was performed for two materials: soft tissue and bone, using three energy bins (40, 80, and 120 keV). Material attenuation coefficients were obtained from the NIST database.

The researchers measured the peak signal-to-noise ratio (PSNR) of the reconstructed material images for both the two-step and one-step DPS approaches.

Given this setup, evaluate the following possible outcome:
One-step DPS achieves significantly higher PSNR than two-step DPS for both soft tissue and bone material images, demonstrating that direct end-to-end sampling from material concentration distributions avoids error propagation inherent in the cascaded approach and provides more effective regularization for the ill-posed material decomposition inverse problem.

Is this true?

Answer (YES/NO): NO